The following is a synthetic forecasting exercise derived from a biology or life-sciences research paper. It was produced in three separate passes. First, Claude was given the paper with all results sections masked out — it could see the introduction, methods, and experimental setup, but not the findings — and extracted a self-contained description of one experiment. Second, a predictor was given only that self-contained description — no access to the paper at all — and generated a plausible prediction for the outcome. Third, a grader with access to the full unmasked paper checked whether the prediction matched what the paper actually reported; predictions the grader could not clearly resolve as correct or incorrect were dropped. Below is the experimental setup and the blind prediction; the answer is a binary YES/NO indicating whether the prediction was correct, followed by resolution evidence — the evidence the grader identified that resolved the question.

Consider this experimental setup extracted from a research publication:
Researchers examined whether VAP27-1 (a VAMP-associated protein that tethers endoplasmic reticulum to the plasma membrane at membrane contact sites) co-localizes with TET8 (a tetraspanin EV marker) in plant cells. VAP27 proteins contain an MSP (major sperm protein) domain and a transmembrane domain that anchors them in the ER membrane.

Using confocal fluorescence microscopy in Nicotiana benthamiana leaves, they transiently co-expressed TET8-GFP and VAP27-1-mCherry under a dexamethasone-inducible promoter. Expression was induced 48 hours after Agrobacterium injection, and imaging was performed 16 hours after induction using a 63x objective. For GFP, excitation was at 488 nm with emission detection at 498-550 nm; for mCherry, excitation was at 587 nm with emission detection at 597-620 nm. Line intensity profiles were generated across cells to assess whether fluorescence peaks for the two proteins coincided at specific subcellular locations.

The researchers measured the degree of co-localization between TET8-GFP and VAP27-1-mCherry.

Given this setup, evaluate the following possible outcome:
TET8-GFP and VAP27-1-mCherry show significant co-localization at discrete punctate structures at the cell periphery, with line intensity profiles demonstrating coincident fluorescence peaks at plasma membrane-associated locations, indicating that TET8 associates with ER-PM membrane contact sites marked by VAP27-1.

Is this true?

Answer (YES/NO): NO